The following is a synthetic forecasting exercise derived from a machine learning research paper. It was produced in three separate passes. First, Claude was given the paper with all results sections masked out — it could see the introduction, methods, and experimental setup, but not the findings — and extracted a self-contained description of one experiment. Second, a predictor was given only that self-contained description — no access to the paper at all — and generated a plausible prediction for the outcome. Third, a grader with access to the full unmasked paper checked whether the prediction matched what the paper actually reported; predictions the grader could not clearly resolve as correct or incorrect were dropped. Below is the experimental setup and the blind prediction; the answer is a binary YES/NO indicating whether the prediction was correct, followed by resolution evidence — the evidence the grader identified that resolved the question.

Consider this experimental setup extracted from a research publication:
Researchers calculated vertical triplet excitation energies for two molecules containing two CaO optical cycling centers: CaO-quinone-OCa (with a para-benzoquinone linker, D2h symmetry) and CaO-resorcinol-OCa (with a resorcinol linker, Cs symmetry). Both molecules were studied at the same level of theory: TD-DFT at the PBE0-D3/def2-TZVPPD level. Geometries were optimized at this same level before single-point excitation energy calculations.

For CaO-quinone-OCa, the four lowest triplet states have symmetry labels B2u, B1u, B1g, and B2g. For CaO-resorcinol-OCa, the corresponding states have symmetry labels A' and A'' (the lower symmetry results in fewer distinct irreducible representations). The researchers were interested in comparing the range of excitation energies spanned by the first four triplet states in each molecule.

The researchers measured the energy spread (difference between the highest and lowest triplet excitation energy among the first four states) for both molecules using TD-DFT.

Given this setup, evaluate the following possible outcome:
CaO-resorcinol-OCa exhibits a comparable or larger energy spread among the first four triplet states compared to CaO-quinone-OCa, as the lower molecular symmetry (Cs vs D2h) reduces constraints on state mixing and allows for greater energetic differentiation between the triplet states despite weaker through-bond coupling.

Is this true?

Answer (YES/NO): YES